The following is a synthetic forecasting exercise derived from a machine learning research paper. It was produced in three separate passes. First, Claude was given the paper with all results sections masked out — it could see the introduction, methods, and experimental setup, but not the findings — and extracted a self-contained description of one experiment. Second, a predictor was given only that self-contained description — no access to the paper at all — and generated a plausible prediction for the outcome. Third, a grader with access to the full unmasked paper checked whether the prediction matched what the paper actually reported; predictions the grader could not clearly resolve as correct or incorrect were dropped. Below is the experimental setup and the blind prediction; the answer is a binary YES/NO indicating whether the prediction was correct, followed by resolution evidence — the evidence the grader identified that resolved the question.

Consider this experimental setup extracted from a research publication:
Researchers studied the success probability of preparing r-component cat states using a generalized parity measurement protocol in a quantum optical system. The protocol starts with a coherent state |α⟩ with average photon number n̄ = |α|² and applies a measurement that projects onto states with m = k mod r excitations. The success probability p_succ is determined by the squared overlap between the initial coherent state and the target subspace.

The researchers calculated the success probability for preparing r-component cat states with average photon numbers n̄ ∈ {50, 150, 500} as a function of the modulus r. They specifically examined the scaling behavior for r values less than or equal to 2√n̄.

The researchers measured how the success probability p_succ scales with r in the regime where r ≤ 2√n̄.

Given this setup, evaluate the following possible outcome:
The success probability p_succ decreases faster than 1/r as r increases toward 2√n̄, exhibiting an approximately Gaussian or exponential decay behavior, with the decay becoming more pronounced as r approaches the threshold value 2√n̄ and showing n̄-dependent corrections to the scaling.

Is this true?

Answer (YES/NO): NO